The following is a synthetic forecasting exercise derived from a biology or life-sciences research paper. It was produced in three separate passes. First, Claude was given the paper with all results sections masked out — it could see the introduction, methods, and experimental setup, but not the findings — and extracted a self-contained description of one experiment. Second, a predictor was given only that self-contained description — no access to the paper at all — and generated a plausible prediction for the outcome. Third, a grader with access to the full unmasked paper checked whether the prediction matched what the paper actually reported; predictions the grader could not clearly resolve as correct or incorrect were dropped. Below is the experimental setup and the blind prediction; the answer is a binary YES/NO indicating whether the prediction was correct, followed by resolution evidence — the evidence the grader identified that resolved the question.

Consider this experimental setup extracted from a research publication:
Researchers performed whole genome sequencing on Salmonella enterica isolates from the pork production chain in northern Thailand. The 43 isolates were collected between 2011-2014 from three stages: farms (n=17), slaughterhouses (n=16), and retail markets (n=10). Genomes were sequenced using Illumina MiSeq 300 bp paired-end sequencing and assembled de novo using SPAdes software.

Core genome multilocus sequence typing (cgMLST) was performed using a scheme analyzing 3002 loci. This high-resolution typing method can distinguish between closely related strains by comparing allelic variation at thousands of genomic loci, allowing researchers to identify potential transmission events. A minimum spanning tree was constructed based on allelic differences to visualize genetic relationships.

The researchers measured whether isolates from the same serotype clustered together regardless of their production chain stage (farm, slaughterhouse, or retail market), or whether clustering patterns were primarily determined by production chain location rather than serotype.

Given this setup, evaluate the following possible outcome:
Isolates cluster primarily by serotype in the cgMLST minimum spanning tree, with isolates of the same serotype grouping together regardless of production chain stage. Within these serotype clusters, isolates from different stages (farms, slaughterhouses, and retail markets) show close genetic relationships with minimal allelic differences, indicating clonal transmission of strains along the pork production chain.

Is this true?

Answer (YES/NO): NO